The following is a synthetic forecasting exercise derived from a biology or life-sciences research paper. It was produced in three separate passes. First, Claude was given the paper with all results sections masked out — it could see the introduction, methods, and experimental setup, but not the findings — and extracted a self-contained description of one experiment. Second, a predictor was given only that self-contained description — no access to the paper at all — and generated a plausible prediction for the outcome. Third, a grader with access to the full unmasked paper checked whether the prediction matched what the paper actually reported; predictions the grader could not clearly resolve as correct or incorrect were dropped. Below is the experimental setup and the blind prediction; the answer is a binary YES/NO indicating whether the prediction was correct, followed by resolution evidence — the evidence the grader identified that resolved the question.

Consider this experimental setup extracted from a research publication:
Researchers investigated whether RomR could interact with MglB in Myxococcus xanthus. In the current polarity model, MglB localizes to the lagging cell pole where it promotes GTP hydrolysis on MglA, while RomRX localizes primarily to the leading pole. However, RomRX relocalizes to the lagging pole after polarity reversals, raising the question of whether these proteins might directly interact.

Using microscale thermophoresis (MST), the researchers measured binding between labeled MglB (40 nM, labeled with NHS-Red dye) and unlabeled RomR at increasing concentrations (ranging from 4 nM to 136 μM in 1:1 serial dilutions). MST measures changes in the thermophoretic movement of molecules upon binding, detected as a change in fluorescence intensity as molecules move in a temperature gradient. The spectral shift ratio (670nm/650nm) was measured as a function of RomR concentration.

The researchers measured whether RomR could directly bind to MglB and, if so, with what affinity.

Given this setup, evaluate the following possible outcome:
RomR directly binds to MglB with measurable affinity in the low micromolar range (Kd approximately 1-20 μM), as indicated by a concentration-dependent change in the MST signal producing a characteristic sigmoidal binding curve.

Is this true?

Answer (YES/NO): NO